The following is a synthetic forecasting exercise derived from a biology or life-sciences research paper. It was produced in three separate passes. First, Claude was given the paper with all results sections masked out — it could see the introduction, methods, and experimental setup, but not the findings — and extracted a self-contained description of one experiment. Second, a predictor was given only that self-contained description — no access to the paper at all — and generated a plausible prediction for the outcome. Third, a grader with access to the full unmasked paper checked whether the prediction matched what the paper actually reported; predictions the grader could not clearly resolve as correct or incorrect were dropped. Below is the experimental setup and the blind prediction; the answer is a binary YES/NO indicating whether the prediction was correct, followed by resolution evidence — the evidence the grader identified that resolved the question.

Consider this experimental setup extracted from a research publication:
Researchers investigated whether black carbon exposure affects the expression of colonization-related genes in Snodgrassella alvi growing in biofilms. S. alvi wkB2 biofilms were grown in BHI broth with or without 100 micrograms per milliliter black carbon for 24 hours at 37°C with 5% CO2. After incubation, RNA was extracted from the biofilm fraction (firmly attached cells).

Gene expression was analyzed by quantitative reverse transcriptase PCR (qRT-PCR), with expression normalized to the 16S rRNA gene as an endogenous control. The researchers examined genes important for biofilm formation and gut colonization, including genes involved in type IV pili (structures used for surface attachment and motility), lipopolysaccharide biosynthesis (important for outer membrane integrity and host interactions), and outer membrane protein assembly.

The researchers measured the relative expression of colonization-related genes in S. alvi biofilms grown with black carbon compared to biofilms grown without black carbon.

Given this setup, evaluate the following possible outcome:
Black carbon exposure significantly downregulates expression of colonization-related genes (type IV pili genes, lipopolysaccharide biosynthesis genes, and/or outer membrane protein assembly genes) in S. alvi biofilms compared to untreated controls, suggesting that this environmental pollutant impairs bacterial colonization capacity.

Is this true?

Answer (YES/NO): NO